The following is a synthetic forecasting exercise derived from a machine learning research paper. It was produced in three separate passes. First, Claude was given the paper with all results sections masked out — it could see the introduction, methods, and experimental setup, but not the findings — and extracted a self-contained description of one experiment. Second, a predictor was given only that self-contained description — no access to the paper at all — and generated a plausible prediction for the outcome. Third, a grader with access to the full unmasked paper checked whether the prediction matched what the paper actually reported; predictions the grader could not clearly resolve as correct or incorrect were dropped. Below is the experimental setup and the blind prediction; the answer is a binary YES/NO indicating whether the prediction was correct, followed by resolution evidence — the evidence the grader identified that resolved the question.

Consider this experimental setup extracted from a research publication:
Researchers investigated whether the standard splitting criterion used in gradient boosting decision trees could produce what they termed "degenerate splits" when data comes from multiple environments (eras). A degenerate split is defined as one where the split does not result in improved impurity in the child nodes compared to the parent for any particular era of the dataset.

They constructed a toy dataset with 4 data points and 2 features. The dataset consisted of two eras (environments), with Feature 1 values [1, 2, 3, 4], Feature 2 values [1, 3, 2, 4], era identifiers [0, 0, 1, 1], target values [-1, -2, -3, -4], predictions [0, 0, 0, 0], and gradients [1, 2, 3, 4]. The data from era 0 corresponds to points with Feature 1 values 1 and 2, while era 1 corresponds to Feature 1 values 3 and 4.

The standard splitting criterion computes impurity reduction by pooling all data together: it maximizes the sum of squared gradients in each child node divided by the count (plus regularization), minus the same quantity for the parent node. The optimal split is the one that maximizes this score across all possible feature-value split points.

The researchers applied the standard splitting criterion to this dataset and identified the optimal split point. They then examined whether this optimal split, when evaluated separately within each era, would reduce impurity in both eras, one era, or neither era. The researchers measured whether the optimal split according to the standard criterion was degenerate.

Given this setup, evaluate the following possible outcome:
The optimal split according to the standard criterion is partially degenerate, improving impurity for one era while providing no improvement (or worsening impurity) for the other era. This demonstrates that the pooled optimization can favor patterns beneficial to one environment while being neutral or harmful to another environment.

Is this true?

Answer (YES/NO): NO